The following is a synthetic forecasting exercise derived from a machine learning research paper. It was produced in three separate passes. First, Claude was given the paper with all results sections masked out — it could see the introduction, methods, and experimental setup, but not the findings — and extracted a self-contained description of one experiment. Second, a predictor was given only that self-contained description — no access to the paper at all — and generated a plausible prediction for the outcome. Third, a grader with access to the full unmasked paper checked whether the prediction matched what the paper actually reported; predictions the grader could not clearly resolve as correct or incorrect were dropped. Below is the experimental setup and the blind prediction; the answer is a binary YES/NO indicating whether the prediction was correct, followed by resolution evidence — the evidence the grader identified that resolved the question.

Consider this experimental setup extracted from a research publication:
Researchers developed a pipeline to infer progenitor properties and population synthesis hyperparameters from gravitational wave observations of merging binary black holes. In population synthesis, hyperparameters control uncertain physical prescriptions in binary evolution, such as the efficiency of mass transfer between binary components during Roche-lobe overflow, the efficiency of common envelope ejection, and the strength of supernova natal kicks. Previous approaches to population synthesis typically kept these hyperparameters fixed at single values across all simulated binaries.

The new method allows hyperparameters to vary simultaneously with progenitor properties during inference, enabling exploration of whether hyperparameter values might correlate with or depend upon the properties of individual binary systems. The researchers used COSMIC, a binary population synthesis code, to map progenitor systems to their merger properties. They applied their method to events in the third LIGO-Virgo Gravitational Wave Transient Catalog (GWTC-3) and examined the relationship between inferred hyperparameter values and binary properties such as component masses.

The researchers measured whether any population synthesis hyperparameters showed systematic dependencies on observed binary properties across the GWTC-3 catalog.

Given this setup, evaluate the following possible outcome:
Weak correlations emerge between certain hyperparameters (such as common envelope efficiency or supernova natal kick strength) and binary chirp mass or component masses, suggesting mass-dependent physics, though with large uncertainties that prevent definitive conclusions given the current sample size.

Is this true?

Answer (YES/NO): NO